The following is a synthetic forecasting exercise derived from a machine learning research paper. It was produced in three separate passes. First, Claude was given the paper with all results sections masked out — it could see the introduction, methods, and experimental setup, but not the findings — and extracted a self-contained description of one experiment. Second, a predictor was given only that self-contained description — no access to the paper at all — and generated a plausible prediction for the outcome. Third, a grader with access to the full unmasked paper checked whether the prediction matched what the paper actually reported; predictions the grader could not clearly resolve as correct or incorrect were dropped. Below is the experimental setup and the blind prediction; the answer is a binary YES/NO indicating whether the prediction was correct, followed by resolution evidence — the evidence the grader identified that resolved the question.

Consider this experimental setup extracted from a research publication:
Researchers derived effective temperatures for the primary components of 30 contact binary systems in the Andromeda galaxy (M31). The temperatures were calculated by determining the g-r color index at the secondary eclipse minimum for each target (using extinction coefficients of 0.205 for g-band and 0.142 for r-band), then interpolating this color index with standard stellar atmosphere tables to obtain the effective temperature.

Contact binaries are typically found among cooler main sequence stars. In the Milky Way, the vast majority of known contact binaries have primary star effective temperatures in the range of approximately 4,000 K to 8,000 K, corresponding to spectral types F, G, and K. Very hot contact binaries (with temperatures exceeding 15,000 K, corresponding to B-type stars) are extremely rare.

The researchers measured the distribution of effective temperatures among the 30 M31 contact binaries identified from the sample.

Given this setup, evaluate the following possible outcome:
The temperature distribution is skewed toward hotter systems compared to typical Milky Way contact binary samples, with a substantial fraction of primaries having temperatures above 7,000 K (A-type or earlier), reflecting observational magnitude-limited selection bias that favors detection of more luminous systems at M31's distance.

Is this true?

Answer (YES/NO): YES